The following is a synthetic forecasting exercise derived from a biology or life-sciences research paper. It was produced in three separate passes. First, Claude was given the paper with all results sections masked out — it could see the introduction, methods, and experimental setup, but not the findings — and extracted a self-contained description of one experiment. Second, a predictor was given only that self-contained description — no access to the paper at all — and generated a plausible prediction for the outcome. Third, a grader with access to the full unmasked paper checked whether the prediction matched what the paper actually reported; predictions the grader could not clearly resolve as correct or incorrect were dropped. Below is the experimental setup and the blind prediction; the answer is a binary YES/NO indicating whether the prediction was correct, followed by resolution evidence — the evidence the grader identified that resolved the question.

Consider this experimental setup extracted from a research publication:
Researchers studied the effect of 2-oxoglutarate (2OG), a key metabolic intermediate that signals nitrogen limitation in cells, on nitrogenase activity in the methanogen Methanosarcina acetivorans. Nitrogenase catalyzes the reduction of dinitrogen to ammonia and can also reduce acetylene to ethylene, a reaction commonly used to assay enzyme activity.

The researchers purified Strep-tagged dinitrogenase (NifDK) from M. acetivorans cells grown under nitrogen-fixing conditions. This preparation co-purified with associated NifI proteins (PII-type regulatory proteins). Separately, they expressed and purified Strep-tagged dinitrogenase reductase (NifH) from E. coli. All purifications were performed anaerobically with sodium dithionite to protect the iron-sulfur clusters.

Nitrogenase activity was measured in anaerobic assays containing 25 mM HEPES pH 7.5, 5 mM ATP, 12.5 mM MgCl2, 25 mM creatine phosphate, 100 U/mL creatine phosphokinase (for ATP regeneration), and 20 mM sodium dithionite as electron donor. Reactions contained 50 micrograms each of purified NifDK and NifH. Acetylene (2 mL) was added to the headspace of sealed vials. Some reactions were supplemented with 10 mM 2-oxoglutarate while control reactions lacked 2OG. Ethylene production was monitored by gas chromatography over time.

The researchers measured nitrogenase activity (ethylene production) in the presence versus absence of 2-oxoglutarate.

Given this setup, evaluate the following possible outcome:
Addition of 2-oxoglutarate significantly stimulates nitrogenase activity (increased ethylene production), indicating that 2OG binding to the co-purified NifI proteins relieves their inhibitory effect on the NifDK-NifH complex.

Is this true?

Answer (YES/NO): YES